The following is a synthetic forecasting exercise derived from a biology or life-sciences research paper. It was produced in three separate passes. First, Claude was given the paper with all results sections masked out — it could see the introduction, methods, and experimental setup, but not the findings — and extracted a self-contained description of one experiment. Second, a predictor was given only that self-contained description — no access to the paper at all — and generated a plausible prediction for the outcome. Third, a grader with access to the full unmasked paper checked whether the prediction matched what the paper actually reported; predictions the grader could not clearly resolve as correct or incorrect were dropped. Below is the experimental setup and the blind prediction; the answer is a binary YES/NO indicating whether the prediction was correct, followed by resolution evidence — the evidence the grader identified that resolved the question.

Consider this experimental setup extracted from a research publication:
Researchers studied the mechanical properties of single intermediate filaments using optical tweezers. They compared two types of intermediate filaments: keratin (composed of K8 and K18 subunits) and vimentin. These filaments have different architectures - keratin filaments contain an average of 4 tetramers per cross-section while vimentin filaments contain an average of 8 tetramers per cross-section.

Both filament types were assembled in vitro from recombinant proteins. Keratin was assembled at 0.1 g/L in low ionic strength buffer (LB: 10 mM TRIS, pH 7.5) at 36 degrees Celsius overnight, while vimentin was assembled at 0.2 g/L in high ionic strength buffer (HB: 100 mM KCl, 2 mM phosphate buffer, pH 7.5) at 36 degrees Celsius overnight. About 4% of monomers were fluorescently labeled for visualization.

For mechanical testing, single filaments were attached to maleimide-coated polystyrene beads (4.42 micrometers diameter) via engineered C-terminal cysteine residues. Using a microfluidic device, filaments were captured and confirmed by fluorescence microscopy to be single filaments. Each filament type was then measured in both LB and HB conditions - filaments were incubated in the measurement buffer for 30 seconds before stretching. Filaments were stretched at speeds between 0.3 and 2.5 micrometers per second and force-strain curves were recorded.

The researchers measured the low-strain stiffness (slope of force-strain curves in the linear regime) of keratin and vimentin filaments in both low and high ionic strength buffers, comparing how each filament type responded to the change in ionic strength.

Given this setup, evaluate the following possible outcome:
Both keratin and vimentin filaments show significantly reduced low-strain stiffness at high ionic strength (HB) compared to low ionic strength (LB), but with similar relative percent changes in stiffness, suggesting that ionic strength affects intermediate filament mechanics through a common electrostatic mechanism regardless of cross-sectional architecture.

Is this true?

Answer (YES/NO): NO